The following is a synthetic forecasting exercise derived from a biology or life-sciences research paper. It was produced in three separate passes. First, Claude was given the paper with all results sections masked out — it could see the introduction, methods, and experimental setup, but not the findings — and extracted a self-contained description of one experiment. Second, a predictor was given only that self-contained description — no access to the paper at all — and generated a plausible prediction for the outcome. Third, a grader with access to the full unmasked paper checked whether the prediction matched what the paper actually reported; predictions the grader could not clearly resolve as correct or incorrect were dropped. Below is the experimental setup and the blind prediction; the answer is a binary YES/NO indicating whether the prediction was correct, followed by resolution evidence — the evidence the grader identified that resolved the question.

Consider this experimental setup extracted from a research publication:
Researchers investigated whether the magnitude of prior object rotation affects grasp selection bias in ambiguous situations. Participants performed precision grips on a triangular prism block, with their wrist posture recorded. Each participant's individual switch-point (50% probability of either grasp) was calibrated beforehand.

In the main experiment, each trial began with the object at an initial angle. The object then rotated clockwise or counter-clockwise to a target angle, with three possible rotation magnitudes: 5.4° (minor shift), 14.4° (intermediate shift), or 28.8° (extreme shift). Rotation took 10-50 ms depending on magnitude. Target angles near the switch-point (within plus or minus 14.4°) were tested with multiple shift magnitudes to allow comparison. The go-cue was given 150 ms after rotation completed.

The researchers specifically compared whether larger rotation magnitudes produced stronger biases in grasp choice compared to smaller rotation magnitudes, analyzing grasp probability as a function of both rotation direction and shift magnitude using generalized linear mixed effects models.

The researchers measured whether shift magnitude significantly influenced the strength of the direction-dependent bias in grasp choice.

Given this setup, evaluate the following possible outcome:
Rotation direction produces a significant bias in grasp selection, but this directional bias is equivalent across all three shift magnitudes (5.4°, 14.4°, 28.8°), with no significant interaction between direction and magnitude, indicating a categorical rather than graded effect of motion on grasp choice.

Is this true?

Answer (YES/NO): YES